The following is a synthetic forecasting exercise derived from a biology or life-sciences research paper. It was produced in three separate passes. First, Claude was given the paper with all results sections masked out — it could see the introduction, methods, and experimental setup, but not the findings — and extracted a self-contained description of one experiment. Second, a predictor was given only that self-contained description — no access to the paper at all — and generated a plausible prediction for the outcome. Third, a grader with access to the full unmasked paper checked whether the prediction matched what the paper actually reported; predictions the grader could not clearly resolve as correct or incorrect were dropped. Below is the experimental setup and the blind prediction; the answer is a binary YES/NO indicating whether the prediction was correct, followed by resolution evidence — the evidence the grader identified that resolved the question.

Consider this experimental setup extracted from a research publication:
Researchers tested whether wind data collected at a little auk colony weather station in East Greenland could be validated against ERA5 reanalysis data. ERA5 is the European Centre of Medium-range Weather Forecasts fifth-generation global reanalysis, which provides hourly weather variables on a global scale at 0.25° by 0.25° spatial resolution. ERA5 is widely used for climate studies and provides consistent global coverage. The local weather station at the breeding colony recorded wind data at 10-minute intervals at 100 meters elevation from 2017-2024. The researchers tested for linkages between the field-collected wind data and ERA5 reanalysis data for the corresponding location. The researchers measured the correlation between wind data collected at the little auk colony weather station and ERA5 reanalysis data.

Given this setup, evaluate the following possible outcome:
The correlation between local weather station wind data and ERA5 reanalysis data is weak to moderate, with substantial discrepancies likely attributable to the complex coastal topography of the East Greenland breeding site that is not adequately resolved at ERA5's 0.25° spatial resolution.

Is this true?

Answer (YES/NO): NO